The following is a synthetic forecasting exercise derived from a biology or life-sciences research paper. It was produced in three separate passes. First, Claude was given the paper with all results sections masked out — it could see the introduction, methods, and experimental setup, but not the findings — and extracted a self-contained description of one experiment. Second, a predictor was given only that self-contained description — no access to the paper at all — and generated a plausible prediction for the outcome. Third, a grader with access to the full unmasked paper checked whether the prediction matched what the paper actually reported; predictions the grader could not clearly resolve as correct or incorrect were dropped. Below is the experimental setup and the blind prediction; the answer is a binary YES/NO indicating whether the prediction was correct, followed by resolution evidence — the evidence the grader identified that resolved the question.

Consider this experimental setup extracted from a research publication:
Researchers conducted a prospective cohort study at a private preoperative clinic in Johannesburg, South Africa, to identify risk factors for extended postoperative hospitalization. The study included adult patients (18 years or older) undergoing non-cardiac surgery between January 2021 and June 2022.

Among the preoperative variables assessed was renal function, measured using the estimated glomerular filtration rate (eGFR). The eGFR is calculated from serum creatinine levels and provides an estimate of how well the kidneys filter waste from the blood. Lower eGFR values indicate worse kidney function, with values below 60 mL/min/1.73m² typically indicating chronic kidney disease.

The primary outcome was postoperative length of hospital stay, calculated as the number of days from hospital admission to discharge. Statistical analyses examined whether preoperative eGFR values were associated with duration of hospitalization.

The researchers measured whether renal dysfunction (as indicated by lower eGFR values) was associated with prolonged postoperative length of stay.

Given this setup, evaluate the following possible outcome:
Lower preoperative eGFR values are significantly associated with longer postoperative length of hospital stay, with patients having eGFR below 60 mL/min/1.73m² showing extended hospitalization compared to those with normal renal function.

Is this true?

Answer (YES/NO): NO